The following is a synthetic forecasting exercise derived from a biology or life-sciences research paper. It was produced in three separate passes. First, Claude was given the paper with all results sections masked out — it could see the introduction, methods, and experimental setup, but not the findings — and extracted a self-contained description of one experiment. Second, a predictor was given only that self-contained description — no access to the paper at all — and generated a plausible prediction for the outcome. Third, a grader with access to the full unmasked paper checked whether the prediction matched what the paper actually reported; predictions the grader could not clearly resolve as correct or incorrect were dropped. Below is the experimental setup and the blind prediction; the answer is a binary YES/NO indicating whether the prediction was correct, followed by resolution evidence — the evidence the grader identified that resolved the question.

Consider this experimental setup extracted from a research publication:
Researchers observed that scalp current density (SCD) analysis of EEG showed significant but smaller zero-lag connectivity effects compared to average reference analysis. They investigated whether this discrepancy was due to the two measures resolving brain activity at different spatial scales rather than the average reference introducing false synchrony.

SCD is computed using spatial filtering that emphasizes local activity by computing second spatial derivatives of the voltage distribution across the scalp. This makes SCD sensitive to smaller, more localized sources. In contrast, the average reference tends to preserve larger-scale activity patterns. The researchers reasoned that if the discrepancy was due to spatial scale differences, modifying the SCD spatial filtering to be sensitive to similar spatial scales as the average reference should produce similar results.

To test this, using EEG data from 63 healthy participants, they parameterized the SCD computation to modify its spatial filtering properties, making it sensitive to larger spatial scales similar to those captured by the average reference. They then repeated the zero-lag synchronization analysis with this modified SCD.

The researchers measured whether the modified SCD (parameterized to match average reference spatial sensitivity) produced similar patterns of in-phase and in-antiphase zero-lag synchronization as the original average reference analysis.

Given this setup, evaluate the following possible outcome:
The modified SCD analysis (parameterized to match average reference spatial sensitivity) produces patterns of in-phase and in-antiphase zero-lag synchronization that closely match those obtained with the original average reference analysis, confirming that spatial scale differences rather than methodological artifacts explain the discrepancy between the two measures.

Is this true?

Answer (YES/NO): YES